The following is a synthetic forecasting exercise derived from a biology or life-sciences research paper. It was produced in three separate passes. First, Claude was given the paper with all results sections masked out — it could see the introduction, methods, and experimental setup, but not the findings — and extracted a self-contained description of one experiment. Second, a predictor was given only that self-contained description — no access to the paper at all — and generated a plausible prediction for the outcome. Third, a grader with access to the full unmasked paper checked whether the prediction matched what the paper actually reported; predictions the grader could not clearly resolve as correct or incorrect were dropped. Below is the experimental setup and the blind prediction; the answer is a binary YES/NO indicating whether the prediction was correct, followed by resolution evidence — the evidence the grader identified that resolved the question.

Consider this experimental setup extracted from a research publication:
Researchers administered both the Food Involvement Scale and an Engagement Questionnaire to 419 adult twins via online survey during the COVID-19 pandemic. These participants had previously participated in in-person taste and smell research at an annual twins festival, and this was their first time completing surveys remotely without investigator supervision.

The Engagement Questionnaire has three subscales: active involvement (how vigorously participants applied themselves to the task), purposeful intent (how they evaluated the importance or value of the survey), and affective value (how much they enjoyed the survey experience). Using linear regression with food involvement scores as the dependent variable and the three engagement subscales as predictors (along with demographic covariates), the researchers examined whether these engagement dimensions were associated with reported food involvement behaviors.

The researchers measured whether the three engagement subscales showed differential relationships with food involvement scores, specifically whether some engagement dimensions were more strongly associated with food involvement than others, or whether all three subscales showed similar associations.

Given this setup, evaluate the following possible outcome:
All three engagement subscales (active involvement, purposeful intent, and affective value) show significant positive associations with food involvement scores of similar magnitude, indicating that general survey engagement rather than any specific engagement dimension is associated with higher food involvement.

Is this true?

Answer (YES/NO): NO